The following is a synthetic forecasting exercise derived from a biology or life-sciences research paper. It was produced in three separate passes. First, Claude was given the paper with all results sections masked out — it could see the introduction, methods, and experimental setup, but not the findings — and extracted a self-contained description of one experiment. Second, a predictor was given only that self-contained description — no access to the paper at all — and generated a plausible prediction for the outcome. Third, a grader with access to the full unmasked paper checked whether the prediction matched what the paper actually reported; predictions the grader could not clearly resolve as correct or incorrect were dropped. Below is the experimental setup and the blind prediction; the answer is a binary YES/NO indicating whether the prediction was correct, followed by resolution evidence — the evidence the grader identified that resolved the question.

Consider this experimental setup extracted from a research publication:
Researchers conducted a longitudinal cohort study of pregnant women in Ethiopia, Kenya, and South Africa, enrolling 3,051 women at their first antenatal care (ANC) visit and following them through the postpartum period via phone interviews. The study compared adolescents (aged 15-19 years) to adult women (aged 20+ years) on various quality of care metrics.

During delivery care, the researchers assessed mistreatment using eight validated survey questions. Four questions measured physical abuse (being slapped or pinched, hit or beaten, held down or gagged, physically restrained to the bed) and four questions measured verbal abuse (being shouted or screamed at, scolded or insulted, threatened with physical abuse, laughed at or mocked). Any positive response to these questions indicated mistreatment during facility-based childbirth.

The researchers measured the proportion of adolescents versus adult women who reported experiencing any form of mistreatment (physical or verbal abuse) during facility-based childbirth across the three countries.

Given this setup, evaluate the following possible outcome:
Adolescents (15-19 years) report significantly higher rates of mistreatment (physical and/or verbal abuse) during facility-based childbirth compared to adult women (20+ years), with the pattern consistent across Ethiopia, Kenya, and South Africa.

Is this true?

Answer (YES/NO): NO